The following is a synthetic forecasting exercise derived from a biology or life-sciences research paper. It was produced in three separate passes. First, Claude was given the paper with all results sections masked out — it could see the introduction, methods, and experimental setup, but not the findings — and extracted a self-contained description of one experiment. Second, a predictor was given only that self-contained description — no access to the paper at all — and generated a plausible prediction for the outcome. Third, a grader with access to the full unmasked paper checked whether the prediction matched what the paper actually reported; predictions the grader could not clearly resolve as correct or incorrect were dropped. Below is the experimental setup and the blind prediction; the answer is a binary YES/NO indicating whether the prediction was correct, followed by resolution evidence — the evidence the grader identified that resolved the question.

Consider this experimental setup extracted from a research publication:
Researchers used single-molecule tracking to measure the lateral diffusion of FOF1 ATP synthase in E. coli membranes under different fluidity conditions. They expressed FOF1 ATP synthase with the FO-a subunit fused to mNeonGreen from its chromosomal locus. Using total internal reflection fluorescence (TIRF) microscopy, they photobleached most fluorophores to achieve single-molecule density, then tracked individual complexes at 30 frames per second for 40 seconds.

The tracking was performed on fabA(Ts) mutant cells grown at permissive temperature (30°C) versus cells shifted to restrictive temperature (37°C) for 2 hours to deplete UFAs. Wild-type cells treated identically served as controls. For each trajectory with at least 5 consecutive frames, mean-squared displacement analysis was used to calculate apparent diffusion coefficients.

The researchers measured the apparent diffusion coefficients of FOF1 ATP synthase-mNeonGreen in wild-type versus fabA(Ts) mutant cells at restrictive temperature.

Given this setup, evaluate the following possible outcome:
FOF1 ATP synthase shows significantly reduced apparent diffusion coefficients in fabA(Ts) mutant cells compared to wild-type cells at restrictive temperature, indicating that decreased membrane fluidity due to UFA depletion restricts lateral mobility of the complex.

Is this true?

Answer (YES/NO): YES